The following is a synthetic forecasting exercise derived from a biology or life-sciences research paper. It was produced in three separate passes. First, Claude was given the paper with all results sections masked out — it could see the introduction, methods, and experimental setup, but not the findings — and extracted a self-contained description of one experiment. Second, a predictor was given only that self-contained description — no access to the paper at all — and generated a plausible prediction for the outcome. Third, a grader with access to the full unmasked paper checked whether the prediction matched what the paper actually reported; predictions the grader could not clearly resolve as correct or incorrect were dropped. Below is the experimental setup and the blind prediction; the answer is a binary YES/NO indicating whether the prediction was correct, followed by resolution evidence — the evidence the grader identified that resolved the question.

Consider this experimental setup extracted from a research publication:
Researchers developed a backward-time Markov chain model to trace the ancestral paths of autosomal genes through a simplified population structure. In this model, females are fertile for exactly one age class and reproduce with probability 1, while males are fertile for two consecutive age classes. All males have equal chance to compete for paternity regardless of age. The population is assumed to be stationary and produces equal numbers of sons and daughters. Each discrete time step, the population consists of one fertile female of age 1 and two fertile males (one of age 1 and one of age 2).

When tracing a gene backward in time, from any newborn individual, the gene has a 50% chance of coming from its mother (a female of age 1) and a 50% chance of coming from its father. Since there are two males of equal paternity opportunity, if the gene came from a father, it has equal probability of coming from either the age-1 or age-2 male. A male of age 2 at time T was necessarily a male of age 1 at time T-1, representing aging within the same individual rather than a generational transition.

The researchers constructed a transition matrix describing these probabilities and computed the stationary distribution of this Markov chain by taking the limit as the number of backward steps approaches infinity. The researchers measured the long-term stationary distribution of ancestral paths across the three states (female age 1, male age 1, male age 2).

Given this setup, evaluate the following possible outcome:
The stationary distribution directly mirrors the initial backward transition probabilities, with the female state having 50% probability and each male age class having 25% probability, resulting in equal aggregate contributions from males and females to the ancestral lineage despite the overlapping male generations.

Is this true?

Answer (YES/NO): NO